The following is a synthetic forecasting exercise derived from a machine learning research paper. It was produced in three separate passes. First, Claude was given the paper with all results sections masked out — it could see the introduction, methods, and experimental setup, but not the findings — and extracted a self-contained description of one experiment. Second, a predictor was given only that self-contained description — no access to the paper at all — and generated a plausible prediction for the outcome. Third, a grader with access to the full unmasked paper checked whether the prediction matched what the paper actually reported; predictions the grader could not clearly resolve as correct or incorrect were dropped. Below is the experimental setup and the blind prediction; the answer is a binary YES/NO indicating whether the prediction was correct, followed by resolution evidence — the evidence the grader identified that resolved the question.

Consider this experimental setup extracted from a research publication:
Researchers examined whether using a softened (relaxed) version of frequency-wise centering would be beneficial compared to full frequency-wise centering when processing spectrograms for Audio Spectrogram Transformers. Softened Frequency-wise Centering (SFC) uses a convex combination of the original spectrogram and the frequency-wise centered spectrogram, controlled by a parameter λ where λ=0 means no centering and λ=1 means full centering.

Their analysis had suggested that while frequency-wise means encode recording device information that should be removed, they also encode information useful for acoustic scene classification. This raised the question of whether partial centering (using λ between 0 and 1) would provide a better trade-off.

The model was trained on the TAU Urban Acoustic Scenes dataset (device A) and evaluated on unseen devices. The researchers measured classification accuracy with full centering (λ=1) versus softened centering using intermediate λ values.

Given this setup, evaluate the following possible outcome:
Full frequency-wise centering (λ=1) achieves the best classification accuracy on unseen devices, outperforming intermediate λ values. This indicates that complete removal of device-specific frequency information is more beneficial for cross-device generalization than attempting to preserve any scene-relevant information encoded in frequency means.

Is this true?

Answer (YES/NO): NO